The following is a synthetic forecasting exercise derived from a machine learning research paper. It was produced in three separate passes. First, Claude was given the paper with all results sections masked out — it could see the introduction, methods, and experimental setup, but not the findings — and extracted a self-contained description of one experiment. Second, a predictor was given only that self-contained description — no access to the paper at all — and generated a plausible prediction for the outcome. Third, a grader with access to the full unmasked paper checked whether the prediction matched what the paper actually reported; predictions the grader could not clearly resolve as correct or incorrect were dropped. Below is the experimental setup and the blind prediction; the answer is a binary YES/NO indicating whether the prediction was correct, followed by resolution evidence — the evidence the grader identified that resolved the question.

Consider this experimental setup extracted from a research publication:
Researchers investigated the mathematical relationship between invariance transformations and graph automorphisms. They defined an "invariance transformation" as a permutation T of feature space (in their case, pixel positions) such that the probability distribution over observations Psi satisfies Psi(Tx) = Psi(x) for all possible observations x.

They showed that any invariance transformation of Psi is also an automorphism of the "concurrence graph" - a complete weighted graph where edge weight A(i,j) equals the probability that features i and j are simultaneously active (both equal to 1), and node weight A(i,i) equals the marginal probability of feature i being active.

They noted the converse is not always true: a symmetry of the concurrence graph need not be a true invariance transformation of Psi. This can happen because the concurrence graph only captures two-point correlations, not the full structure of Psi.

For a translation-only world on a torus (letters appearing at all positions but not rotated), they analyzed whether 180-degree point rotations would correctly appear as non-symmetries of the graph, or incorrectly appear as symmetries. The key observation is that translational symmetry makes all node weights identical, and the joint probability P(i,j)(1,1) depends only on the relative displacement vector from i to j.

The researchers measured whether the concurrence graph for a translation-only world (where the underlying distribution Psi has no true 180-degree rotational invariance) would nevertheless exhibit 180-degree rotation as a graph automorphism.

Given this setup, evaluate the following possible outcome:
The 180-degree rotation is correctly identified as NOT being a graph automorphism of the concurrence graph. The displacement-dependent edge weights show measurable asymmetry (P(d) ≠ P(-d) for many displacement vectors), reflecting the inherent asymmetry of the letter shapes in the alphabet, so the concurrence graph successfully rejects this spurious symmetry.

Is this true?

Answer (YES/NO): NO